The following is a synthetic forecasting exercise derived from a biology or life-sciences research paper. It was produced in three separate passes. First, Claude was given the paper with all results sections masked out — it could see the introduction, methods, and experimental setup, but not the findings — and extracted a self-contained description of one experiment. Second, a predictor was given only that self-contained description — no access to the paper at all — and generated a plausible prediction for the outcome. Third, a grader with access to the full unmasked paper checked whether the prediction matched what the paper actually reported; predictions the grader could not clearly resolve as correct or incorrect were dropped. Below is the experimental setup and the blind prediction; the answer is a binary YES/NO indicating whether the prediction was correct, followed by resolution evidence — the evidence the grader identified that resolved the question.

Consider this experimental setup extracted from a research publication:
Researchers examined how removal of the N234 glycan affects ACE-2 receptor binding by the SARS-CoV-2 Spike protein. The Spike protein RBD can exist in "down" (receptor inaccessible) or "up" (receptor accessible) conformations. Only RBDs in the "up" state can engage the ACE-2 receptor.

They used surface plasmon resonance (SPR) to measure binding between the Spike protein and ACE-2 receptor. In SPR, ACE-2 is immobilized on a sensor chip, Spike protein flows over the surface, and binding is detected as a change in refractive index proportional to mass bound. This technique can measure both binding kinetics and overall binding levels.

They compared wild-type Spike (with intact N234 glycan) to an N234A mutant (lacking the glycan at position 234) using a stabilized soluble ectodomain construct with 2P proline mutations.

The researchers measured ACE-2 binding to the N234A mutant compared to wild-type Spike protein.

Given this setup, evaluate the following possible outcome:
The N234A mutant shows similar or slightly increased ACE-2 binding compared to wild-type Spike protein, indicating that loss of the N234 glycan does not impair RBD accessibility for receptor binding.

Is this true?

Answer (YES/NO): NO